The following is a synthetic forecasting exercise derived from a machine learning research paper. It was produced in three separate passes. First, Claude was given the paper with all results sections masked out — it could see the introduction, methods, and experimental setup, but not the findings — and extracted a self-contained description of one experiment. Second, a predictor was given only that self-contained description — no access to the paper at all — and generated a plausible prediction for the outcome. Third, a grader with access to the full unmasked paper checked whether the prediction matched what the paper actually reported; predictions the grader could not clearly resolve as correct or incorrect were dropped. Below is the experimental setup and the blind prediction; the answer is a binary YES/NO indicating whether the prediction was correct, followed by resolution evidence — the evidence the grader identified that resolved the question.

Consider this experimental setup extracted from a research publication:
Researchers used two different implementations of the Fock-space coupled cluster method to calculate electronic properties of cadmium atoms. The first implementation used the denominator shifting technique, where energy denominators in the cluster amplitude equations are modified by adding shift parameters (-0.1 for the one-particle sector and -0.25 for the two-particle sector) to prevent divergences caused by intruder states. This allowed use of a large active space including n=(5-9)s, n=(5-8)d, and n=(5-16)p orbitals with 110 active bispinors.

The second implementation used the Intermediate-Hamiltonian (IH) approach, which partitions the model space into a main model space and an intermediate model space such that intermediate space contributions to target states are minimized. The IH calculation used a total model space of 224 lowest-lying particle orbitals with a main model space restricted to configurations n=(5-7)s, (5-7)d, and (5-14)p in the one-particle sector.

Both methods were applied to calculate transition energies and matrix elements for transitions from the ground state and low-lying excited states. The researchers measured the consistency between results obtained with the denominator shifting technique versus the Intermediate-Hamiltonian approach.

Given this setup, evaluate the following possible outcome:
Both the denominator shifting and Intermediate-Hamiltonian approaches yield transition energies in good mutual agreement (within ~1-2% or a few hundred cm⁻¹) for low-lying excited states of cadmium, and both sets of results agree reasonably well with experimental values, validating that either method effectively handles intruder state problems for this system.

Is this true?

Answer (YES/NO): YES